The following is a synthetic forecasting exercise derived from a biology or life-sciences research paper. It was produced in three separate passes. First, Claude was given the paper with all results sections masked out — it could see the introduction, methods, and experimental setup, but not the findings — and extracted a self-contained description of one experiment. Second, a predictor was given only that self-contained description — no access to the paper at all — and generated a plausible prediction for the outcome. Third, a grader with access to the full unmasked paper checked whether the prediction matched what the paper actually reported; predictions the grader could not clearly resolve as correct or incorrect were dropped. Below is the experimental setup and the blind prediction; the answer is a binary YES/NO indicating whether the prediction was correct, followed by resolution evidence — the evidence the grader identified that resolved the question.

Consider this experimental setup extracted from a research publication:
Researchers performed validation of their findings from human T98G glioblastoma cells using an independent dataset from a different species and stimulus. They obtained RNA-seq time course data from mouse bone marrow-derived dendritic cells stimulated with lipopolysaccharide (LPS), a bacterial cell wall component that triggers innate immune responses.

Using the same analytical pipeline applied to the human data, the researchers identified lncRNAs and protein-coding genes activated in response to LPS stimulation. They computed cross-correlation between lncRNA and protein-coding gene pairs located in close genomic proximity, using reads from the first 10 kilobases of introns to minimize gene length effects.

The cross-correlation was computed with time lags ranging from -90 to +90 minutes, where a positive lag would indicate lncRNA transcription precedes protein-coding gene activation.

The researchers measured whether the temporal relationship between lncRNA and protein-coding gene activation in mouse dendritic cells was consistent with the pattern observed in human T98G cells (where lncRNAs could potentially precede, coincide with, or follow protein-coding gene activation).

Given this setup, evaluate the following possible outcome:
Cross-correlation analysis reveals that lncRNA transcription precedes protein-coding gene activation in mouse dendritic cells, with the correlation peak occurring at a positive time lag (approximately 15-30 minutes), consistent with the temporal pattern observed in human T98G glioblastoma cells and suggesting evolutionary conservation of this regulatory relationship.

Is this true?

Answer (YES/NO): NO